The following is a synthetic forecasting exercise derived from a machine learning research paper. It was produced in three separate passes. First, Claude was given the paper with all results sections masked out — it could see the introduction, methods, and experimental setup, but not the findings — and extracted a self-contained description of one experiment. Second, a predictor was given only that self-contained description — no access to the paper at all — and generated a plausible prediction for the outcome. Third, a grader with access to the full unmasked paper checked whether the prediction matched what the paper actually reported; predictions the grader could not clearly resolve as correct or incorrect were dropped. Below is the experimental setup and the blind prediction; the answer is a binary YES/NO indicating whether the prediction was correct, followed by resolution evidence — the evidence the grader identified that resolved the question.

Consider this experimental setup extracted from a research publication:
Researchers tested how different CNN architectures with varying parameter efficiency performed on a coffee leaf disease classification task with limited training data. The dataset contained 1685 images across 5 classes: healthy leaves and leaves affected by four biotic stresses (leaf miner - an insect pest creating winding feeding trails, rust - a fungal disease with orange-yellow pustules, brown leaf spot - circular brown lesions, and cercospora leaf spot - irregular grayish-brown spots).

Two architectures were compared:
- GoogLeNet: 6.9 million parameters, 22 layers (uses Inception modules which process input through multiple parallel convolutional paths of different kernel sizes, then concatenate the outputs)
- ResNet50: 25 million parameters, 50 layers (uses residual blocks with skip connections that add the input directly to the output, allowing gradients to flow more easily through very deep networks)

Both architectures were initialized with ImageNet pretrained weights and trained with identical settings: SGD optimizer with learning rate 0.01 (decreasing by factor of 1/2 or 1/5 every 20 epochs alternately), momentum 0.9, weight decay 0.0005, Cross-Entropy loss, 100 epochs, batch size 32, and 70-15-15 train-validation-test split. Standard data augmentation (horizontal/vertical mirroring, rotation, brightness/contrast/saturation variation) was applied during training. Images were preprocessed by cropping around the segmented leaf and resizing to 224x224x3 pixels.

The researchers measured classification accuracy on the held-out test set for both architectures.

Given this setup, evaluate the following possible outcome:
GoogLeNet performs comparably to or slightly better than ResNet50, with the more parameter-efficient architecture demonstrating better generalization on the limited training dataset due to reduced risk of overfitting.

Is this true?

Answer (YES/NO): NO